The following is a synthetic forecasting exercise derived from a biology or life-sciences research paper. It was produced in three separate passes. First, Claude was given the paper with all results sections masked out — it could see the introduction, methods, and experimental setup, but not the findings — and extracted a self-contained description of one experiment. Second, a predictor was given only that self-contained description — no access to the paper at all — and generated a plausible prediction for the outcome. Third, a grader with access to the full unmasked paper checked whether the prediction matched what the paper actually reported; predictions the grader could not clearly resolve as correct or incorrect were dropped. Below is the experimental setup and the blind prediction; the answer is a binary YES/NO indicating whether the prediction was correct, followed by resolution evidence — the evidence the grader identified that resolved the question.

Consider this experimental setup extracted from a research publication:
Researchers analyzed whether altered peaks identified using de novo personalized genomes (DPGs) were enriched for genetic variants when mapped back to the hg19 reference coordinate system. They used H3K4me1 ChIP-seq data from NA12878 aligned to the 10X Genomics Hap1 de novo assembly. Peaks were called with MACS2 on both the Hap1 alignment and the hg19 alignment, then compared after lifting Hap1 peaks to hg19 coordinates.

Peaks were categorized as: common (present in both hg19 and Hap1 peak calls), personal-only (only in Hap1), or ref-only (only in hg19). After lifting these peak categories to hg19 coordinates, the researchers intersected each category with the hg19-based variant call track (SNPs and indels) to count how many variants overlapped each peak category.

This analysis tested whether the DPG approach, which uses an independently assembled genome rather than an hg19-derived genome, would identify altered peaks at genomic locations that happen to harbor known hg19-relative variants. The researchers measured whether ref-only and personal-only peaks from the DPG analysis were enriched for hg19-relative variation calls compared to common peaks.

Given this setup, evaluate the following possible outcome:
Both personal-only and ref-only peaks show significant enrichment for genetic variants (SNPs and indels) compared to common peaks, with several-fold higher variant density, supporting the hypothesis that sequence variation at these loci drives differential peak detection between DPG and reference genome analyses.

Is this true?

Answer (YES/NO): NO